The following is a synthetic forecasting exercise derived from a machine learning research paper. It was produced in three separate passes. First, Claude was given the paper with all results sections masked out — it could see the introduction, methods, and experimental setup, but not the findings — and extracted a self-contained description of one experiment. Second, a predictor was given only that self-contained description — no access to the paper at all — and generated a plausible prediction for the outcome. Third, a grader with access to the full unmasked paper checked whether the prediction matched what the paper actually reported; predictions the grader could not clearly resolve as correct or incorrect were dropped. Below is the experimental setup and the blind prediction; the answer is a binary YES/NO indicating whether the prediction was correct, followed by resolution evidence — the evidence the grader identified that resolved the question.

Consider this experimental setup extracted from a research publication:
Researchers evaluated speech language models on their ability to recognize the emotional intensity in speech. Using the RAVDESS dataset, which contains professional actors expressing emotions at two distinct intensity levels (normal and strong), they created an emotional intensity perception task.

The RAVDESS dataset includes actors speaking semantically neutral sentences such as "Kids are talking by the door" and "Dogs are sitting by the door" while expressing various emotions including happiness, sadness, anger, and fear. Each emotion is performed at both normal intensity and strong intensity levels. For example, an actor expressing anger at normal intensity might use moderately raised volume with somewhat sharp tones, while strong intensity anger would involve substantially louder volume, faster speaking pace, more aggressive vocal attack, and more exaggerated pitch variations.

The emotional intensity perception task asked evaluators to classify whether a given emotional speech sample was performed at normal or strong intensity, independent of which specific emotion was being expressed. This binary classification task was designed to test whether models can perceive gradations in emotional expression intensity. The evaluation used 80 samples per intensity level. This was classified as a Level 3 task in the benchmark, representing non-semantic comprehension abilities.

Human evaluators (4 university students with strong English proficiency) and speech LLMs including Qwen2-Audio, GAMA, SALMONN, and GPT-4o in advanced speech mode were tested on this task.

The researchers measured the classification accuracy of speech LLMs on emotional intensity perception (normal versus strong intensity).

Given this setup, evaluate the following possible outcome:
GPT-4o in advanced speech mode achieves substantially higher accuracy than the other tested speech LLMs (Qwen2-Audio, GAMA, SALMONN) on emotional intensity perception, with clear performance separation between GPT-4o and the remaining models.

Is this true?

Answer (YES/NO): YES